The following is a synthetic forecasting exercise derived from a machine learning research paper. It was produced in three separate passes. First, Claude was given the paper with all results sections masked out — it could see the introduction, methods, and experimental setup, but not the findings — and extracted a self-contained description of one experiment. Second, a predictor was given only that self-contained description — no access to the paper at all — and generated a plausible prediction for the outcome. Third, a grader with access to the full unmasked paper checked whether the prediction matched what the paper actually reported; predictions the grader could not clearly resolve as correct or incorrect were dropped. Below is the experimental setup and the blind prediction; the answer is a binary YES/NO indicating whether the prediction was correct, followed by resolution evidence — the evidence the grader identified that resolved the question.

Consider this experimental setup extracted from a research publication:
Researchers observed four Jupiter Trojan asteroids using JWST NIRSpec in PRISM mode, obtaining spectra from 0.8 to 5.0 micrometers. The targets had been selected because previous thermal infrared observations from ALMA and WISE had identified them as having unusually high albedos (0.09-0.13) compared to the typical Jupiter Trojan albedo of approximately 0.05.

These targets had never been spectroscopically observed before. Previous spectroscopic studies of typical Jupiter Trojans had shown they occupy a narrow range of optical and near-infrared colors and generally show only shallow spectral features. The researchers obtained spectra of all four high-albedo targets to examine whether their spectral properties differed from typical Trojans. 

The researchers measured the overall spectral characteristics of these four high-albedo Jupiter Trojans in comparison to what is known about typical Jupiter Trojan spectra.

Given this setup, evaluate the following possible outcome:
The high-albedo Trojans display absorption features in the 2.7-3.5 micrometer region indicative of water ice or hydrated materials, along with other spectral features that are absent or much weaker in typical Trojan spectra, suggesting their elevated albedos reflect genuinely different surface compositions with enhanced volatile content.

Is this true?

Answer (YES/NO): NO